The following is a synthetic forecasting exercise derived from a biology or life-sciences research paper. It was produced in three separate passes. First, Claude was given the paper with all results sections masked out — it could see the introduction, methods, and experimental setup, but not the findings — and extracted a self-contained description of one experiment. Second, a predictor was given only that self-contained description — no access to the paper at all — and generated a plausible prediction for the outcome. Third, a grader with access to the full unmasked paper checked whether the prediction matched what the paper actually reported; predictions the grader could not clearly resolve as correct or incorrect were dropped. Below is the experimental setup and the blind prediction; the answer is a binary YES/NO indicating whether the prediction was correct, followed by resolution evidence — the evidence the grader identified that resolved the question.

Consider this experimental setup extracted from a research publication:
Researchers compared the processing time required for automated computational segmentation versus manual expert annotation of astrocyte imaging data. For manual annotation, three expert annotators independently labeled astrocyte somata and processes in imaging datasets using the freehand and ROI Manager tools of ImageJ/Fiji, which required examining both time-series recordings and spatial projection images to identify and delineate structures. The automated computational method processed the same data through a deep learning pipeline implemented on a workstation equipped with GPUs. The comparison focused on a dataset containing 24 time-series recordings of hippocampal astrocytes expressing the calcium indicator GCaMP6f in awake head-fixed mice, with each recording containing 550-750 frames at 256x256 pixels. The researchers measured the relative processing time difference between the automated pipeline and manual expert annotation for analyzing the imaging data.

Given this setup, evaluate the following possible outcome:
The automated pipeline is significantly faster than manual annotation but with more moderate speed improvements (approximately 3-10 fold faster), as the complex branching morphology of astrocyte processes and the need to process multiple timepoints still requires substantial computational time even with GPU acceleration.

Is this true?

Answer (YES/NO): NO